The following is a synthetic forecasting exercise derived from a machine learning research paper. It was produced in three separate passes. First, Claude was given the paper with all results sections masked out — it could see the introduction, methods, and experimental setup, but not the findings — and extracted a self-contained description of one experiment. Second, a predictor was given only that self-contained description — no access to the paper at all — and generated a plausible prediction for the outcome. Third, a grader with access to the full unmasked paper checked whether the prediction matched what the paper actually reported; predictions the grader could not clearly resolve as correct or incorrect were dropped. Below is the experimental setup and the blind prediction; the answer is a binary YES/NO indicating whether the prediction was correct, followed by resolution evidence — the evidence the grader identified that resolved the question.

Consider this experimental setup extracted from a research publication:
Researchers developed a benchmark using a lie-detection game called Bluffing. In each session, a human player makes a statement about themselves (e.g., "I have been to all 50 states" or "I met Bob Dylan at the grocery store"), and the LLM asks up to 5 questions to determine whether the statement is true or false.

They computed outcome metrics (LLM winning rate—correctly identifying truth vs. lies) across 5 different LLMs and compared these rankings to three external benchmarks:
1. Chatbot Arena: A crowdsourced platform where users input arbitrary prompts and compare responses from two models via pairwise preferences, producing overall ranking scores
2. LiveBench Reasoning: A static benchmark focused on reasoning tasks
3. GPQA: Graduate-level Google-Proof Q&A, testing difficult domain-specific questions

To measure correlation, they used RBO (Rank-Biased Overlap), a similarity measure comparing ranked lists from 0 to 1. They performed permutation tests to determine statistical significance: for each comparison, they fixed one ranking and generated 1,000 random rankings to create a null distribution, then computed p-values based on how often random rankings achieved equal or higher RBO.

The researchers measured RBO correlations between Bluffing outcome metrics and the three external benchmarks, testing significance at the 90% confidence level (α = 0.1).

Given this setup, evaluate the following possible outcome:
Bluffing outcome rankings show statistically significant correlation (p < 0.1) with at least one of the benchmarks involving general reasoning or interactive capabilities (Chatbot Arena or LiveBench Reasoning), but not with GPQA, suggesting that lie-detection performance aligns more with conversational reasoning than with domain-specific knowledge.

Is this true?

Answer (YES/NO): NO